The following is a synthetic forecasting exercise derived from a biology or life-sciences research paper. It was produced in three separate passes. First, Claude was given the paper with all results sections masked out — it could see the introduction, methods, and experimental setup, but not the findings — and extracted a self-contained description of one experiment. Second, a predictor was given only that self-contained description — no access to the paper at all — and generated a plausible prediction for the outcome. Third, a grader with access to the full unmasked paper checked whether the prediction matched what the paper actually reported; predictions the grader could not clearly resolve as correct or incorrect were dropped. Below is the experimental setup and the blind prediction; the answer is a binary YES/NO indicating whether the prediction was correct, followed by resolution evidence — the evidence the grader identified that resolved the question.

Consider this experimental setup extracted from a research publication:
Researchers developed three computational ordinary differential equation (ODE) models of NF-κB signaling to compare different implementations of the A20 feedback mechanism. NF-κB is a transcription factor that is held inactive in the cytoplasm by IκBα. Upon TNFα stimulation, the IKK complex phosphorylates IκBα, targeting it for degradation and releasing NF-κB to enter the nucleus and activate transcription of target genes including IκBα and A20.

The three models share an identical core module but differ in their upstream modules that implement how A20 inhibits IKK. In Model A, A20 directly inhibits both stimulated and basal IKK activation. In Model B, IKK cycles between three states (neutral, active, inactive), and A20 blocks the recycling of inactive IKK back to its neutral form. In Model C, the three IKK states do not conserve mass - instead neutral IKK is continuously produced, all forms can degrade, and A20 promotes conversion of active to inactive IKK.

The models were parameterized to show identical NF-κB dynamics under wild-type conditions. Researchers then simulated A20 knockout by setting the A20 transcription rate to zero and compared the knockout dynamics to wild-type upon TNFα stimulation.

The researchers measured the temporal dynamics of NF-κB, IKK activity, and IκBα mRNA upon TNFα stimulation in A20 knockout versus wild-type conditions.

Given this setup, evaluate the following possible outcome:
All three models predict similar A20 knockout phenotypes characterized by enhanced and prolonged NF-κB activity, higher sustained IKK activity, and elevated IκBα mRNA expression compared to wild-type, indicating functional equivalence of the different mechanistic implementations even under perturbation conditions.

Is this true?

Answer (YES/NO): YES